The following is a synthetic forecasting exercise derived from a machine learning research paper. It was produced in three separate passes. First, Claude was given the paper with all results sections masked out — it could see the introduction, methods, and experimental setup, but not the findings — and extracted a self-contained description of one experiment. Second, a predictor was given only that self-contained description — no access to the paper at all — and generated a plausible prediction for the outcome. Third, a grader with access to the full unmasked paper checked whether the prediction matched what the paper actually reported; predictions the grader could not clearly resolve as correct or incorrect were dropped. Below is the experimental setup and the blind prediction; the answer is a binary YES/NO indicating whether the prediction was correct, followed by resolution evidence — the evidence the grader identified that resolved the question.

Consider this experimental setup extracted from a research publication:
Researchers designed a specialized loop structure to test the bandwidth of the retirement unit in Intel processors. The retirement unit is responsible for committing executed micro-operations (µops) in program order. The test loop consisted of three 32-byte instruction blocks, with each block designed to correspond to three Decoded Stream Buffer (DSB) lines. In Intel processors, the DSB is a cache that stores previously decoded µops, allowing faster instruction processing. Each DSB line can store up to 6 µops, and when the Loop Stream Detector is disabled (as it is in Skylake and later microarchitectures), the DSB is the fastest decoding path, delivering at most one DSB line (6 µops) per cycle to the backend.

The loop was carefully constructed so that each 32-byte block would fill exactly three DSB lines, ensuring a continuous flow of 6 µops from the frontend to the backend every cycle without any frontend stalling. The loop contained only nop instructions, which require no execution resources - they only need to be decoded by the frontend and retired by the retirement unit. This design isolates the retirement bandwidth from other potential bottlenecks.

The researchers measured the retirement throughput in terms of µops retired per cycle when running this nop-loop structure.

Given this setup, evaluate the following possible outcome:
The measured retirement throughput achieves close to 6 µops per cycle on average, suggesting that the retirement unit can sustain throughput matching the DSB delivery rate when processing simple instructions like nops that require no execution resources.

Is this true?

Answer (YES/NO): NO